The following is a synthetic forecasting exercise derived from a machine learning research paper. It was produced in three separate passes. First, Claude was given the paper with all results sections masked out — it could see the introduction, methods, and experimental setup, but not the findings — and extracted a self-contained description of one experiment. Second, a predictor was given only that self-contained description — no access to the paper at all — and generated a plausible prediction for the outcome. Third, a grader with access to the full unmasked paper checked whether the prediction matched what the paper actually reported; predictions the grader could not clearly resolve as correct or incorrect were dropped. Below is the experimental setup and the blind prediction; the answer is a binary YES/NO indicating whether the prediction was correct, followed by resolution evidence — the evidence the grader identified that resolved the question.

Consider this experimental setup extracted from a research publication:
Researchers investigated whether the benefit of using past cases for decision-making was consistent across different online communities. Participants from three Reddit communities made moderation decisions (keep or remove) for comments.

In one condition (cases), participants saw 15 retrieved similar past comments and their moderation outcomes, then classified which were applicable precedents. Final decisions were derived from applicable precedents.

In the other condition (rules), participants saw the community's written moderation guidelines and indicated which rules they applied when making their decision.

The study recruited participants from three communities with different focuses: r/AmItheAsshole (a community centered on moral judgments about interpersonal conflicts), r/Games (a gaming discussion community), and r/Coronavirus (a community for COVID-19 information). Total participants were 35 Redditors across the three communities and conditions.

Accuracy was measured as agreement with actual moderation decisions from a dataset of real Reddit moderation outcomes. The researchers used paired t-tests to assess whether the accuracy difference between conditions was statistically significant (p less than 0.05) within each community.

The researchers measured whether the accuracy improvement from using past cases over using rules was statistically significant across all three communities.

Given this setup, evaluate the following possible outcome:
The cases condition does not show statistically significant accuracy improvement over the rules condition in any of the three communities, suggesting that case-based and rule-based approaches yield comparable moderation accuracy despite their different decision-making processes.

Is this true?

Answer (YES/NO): NO